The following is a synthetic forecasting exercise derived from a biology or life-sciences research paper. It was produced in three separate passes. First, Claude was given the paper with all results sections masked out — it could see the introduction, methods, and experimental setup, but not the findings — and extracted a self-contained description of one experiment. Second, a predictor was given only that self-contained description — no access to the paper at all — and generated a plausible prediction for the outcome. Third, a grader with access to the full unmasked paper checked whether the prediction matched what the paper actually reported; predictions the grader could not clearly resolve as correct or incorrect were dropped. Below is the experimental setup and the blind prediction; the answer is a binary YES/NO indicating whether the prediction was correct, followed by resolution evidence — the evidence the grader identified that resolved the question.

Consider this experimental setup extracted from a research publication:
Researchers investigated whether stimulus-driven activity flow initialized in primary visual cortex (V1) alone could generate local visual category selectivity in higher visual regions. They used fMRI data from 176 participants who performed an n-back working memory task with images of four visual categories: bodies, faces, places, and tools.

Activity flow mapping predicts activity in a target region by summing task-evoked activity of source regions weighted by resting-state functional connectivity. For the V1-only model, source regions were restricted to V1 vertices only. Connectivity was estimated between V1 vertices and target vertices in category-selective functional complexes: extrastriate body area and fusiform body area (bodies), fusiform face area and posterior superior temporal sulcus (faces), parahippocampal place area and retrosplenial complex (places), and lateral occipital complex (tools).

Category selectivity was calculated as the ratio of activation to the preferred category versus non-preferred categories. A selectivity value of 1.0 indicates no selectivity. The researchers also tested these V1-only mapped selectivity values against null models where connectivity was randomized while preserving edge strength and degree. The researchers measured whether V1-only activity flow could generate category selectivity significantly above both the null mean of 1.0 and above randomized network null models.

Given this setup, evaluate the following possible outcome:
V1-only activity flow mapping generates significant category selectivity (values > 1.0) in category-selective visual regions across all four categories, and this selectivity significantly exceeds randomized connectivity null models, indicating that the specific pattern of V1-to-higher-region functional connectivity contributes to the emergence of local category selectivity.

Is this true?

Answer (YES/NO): NO